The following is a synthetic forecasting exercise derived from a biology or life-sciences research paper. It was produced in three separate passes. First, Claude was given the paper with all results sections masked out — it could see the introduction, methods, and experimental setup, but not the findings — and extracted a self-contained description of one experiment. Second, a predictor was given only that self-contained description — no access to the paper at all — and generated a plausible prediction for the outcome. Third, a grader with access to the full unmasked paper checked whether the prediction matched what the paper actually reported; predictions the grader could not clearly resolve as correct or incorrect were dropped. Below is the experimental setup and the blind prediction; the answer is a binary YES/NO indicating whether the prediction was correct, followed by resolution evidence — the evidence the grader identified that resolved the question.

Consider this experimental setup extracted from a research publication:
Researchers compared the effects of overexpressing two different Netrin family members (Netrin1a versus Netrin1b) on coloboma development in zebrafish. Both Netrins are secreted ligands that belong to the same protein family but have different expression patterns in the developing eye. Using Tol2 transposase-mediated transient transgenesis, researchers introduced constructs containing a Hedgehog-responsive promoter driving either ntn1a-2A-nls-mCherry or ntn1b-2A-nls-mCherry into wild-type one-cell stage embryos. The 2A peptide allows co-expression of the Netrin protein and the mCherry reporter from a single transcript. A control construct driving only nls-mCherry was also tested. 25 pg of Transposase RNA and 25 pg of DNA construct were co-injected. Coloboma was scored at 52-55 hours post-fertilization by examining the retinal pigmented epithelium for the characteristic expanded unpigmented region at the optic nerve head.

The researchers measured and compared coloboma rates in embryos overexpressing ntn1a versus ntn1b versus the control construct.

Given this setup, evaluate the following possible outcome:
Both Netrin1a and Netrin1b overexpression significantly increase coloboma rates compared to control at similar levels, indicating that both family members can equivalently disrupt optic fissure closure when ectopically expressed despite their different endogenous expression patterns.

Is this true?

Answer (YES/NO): YES